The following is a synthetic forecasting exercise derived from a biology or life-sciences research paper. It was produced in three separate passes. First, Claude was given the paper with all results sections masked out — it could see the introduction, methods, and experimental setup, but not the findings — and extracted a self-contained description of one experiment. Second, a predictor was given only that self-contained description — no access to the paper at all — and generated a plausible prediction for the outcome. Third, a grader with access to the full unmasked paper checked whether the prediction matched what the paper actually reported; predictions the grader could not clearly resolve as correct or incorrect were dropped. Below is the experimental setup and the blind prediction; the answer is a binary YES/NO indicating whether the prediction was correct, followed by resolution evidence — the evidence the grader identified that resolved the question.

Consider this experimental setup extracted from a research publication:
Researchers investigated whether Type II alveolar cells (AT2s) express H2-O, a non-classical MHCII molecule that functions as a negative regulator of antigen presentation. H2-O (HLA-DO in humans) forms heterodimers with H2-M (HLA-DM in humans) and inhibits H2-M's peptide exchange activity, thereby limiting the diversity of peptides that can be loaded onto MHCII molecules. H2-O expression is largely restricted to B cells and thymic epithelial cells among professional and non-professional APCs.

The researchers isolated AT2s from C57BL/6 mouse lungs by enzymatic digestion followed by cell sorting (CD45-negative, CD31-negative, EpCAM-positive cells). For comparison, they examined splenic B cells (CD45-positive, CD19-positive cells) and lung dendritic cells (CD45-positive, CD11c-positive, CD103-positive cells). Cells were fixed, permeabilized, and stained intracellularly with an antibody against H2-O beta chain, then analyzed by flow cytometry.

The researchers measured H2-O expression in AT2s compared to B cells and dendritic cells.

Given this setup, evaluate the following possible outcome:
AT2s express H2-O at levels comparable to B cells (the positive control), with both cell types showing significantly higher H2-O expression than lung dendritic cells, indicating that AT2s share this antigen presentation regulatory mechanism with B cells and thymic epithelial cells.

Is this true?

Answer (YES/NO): NO